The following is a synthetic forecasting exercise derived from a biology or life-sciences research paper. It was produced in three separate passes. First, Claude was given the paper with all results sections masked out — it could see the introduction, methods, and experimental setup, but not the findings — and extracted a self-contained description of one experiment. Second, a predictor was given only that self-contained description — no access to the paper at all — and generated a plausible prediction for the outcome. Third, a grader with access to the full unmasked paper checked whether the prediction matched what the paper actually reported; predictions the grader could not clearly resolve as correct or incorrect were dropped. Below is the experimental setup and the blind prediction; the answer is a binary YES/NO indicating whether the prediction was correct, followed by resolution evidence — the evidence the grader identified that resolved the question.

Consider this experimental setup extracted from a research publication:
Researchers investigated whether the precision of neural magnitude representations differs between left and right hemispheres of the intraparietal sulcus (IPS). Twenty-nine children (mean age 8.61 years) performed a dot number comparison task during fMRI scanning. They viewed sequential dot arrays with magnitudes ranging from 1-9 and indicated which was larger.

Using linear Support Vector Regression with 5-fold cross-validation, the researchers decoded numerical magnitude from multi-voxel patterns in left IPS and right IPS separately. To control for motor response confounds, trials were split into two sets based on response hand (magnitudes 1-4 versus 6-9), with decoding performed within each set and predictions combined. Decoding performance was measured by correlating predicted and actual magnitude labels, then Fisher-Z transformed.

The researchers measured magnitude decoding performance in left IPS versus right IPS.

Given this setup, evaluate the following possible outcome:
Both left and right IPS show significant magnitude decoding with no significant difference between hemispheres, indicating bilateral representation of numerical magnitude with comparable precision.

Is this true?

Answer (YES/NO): YES